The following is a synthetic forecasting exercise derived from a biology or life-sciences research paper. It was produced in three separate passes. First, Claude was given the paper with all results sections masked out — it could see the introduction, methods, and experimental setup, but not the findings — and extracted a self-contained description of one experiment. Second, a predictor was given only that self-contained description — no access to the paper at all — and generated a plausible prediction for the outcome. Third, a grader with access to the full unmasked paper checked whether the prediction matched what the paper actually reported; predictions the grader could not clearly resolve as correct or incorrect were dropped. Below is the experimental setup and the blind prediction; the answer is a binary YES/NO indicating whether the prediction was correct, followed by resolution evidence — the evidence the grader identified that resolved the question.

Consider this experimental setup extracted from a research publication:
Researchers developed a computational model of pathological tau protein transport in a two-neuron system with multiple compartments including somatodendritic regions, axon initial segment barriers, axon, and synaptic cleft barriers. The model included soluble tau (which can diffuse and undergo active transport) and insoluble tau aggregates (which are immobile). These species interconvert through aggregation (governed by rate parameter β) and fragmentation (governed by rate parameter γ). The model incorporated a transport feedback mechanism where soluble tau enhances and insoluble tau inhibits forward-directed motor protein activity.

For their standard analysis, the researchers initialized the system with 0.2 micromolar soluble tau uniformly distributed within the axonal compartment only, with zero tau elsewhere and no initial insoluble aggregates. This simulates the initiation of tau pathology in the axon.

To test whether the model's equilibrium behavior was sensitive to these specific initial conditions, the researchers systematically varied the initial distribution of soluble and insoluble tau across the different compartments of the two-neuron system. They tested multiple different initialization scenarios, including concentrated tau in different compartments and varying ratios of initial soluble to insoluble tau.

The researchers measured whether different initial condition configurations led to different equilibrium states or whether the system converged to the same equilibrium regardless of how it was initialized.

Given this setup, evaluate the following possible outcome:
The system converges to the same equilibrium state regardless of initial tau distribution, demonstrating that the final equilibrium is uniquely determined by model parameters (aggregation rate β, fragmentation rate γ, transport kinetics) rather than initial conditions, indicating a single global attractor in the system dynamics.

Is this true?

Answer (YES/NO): YES